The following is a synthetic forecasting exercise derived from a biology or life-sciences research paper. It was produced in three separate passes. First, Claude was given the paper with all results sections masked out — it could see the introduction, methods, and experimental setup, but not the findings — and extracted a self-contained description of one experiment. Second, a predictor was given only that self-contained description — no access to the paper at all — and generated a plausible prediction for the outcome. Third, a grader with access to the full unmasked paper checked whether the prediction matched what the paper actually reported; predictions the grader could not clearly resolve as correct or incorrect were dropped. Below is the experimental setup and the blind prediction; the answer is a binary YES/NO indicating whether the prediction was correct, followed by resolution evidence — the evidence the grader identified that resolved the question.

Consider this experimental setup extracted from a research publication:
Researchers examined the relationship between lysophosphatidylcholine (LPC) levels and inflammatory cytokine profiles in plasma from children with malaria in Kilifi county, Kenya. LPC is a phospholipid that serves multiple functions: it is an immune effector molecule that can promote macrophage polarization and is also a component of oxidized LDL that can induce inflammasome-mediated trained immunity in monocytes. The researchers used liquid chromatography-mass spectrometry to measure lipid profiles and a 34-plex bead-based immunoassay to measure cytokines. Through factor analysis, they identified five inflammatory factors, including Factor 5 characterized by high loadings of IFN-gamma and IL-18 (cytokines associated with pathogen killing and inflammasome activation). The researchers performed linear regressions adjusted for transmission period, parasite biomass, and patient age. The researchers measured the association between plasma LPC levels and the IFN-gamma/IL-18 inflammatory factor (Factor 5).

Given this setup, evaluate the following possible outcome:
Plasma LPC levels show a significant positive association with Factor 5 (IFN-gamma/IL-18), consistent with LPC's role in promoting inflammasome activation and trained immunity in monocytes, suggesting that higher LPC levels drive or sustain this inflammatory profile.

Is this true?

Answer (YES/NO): YES